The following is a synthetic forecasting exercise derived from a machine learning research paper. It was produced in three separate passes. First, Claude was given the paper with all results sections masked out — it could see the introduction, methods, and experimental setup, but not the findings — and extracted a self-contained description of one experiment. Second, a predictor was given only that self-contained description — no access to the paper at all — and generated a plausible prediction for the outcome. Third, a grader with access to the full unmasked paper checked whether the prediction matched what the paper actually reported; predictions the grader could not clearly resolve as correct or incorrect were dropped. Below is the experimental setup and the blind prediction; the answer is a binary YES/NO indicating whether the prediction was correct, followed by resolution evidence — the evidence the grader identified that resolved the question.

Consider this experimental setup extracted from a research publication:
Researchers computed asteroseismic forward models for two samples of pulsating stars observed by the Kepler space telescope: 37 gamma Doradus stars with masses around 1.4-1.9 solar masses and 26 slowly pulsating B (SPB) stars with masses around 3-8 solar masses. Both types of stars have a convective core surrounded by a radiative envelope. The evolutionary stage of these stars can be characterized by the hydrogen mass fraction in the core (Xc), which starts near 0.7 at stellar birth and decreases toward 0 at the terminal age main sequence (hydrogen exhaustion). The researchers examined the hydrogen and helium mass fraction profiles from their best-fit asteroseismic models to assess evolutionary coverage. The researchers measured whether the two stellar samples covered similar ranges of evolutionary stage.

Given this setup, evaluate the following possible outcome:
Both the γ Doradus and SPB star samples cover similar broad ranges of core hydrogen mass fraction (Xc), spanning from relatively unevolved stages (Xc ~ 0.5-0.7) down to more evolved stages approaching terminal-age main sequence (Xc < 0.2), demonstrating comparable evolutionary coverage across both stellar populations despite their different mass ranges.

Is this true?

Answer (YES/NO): NO